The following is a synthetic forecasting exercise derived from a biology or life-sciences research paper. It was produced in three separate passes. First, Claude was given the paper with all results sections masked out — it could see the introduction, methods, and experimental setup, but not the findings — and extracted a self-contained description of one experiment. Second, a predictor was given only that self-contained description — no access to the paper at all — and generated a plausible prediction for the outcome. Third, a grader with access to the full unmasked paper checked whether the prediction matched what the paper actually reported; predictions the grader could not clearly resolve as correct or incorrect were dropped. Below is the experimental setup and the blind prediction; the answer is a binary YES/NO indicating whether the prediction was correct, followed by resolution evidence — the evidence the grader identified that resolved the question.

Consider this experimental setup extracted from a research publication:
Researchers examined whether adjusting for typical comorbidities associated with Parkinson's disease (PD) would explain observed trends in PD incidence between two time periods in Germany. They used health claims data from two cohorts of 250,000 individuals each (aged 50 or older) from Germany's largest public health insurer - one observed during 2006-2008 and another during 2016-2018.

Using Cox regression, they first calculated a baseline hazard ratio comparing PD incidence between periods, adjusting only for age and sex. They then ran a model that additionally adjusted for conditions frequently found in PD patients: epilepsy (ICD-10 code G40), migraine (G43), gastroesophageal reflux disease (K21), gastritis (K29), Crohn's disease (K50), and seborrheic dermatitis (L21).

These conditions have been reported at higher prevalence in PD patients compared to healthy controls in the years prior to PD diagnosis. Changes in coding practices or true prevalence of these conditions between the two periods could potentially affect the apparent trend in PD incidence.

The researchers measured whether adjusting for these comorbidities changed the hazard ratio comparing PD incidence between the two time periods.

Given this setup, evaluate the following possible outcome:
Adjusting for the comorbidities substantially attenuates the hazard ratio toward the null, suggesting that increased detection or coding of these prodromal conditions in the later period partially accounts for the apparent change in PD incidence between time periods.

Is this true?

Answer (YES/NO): NO